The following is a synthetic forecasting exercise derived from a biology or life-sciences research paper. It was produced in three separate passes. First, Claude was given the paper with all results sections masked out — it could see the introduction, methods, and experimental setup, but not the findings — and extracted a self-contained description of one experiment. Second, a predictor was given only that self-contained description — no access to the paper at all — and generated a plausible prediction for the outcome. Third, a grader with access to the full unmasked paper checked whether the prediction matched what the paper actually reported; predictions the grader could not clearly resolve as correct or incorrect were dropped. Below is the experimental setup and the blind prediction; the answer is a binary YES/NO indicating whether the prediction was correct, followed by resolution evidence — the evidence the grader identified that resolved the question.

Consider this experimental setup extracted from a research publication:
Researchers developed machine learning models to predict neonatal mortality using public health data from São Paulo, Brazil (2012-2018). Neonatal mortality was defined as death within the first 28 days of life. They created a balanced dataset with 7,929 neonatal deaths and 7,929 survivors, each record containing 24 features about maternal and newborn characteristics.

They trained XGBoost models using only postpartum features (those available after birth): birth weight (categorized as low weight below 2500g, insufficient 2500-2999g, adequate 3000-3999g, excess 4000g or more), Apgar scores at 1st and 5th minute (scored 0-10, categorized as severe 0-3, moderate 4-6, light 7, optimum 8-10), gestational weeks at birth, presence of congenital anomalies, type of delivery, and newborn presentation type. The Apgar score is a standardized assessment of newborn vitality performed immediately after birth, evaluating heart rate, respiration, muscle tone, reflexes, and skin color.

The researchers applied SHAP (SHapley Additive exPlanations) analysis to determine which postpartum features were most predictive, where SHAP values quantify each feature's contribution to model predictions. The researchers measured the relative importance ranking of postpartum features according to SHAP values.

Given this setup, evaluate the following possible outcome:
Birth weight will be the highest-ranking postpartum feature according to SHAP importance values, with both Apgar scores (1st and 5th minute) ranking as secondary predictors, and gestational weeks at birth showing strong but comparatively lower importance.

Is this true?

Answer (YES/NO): YES